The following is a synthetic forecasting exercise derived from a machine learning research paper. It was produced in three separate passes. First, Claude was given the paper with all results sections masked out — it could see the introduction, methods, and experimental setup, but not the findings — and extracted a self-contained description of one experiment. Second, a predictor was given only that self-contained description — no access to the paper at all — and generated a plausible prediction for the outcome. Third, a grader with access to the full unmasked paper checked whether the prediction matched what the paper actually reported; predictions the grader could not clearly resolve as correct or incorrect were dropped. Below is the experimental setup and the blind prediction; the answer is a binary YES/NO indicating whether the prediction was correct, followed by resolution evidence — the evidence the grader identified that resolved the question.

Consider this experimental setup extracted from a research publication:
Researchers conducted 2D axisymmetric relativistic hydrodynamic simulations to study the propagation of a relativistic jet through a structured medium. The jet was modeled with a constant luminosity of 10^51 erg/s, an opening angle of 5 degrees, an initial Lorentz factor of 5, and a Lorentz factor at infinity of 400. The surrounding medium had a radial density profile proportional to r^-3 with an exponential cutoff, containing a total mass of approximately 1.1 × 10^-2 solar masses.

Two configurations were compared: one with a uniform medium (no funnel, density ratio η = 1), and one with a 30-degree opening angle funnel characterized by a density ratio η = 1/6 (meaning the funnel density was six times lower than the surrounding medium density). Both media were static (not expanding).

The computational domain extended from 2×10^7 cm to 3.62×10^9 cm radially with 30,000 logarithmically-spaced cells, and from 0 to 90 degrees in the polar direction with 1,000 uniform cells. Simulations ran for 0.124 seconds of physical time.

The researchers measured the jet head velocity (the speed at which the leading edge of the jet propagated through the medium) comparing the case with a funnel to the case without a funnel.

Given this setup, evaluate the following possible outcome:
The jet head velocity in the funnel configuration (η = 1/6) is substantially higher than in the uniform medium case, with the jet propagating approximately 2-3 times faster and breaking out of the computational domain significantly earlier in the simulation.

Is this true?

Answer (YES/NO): NO